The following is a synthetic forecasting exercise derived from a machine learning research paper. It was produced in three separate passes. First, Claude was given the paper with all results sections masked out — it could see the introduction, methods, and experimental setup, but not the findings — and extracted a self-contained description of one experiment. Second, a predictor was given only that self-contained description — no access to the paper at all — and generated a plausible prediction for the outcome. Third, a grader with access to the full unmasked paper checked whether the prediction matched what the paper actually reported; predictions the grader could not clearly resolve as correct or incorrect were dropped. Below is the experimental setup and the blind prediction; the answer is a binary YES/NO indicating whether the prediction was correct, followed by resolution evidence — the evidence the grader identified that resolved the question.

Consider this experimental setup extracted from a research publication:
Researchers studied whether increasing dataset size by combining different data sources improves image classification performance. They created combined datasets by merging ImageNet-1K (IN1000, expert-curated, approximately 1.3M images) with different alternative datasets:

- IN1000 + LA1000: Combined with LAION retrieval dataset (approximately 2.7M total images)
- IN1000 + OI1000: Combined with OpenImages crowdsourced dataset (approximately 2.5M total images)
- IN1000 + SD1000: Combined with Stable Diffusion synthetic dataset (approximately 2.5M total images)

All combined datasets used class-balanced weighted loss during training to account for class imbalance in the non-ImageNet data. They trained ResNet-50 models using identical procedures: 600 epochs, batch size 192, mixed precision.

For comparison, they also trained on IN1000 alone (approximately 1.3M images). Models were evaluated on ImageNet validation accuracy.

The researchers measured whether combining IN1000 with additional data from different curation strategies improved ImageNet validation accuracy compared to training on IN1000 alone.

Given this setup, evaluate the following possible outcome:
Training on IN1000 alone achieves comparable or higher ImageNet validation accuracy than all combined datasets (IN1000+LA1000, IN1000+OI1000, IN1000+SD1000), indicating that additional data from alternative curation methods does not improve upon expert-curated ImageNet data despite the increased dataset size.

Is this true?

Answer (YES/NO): YES